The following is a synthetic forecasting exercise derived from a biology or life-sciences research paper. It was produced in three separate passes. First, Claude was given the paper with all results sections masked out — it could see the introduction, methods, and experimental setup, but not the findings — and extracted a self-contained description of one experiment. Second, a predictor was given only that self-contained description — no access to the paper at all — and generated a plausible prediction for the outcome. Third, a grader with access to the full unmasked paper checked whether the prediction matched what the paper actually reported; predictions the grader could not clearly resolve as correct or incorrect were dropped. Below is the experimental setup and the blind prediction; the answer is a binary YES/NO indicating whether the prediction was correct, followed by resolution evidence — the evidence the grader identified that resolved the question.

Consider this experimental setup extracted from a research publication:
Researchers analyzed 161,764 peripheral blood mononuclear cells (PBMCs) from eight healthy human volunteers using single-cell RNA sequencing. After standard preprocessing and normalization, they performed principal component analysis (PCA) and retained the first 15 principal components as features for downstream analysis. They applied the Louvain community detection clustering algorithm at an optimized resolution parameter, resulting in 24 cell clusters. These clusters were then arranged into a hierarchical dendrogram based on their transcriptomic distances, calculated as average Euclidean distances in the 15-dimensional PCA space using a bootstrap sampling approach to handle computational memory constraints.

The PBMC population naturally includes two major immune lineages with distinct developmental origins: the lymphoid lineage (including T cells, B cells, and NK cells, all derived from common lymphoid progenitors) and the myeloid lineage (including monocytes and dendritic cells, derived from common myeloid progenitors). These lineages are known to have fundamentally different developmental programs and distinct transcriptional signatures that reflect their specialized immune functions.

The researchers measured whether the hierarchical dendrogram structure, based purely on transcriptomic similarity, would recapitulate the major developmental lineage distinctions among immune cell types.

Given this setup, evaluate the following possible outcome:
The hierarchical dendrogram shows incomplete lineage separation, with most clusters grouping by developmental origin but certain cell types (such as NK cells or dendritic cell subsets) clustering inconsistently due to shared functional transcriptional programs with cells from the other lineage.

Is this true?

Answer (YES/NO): NO